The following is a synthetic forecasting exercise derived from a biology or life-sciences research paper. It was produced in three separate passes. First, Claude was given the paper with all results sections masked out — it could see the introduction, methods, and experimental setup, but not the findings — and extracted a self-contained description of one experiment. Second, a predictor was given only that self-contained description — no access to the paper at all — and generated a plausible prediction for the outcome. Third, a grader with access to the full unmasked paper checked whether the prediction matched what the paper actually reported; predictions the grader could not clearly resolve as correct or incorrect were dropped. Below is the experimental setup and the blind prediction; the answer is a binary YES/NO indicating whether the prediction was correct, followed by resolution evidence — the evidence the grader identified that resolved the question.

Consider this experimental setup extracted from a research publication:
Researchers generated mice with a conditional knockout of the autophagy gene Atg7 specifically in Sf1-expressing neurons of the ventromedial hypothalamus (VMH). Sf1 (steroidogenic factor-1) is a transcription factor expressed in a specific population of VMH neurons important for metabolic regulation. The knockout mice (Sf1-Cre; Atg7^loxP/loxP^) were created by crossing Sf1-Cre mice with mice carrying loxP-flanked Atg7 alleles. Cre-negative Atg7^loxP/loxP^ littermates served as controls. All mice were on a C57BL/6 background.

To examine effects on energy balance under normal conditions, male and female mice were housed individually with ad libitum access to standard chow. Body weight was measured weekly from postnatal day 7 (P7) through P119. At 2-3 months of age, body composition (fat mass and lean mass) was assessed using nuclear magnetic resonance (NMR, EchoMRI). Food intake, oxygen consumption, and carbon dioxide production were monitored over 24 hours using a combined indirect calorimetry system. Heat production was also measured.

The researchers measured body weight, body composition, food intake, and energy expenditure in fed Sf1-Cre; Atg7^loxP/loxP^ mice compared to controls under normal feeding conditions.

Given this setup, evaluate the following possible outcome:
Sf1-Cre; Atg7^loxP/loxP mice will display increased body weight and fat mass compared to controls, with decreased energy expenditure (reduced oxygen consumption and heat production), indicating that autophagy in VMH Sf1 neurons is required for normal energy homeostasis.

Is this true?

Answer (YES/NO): NO